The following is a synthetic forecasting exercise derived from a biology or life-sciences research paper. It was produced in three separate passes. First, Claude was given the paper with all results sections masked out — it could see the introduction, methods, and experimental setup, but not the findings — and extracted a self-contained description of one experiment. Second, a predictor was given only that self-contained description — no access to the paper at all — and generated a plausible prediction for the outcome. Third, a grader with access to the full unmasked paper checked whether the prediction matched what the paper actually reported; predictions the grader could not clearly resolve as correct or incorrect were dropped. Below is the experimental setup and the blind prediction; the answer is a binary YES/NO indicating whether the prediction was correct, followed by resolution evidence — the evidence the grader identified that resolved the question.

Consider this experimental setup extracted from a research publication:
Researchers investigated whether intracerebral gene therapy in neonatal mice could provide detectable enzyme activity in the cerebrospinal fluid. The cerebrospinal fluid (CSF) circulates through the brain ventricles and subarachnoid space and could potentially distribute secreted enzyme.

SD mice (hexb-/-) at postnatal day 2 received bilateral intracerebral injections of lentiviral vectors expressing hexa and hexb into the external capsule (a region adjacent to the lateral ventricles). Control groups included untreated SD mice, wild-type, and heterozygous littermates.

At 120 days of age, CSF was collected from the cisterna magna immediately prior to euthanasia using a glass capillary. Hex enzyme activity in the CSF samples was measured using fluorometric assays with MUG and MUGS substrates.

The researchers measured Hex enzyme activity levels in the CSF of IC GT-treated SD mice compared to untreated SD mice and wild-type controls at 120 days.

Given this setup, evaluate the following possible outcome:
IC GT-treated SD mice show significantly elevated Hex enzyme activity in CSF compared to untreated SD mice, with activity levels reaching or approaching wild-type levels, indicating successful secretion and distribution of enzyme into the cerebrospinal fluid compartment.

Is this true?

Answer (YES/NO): NO